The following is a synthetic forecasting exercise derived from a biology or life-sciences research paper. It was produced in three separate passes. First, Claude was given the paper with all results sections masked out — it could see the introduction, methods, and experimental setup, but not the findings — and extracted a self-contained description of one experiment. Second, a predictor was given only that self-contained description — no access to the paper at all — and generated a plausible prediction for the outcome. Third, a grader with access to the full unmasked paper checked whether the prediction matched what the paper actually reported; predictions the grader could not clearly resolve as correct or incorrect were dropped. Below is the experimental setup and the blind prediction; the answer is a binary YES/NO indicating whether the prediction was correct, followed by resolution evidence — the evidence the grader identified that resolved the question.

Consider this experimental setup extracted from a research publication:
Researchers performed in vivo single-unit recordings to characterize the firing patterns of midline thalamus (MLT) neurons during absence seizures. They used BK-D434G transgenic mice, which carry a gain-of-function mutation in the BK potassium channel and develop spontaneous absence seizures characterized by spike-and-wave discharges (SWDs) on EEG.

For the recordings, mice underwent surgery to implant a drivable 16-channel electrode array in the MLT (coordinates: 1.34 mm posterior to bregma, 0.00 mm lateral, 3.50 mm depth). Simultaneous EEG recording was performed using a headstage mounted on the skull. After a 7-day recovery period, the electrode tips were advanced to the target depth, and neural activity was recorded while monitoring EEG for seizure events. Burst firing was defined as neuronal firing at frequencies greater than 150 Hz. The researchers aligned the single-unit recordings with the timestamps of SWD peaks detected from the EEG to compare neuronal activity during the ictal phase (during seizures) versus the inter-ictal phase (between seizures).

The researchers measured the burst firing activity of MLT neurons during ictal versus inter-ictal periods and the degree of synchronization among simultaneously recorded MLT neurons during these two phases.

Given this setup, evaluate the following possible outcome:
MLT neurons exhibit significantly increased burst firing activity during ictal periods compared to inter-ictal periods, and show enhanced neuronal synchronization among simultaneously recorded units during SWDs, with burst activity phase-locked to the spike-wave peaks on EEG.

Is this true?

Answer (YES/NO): YES